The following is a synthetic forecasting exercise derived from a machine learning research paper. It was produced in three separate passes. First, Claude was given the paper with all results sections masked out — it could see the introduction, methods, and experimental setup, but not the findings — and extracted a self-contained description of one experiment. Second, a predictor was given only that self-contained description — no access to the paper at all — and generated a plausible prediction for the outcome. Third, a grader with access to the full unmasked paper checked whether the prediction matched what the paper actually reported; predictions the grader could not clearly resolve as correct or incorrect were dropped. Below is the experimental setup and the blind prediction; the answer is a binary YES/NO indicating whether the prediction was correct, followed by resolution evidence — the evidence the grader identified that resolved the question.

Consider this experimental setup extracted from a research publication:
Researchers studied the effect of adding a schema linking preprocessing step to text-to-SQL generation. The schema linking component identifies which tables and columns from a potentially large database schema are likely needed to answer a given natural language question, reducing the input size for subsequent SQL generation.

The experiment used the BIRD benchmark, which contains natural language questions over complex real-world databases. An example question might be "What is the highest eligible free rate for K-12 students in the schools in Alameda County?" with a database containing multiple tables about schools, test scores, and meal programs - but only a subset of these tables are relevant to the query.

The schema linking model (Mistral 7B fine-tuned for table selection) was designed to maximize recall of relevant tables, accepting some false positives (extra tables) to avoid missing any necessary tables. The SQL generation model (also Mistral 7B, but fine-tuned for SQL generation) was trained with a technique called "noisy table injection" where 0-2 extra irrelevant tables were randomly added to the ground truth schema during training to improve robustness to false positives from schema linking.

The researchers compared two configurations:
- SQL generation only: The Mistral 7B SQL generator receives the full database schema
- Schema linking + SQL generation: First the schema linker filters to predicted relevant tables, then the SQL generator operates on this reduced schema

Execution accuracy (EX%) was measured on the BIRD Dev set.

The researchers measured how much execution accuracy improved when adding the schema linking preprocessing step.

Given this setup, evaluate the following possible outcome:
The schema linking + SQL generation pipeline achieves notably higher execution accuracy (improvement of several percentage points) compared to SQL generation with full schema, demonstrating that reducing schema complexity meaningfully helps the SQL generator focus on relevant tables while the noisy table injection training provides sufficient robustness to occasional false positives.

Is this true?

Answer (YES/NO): YES